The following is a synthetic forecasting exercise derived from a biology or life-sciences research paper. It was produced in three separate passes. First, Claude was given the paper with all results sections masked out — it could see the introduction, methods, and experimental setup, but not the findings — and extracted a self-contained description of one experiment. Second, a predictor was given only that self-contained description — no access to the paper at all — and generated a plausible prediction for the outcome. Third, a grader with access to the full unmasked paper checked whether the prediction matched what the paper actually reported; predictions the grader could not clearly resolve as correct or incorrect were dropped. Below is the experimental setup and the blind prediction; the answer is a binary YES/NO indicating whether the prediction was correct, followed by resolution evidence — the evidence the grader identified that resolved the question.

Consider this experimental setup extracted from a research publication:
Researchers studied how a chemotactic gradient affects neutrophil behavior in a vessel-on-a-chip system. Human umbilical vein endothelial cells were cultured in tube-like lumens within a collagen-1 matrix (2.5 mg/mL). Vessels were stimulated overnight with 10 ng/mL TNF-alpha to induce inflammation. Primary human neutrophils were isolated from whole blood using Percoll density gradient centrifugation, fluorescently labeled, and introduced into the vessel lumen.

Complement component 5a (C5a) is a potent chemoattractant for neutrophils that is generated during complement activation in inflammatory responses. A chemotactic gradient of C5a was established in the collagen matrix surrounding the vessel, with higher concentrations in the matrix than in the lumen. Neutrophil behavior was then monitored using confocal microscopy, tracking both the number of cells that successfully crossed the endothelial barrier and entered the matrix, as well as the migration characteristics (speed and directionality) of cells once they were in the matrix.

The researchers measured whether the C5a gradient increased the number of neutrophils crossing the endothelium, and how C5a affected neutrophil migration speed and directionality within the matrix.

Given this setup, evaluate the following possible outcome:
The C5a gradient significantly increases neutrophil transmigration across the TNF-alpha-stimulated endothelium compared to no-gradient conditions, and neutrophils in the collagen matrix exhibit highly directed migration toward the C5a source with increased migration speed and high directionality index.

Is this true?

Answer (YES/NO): NO